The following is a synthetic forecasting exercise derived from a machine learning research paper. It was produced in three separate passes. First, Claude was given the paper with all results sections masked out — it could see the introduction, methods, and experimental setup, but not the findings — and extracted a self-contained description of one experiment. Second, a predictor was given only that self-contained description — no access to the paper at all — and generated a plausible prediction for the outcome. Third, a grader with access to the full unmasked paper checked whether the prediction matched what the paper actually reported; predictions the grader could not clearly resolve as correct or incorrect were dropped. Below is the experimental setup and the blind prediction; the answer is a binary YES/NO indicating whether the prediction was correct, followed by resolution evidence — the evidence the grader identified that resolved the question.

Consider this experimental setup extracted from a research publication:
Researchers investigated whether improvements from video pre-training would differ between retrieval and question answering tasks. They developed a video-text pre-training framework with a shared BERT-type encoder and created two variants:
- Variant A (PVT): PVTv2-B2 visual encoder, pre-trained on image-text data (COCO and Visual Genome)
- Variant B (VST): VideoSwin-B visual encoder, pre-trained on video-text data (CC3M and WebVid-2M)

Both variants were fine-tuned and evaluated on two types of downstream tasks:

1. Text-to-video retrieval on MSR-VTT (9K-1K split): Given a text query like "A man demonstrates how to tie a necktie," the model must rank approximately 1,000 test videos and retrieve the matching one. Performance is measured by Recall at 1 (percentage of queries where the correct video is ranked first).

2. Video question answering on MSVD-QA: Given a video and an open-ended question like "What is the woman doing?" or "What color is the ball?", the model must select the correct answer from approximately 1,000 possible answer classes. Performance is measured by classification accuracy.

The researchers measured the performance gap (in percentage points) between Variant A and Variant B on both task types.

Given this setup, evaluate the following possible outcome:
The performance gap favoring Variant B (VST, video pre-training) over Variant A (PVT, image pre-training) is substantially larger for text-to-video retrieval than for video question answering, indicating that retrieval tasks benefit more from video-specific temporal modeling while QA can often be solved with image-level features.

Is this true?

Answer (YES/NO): YES